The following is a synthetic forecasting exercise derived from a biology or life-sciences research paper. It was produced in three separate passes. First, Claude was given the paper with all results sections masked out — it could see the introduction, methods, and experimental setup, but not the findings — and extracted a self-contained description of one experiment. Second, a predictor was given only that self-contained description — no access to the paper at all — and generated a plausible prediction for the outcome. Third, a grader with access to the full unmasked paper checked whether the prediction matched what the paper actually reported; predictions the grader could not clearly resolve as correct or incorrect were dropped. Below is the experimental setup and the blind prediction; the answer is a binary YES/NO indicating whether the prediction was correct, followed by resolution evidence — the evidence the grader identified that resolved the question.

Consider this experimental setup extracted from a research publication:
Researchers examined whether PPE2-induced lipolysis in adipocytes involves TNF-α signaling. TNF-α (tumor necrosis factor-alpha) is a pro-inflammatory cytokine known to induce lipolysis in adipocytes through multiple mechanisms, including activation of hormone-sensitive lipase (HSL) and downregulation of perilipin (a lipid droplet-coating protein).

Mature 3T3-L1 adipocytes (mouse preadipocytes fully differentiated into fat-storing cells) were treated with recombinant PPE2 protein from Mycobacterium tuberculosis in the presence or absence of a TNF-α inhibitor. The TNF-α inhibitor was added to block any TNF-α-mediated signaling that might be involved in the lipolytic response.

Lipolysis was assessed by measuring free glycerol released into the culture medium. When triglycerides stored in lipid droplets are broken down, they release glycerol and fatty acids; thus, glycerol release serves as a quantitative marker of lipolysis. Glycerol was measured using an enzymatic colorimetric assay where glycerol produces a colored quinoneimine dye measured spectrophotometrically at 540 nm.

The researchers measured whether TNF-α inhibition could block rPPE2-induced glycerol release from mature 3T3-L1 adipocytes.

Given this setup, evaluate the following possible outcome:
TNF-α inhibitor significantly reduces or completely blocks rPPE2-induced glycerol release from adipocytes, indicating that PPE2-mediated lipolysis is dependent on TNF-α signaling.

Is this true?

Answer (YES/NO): NO